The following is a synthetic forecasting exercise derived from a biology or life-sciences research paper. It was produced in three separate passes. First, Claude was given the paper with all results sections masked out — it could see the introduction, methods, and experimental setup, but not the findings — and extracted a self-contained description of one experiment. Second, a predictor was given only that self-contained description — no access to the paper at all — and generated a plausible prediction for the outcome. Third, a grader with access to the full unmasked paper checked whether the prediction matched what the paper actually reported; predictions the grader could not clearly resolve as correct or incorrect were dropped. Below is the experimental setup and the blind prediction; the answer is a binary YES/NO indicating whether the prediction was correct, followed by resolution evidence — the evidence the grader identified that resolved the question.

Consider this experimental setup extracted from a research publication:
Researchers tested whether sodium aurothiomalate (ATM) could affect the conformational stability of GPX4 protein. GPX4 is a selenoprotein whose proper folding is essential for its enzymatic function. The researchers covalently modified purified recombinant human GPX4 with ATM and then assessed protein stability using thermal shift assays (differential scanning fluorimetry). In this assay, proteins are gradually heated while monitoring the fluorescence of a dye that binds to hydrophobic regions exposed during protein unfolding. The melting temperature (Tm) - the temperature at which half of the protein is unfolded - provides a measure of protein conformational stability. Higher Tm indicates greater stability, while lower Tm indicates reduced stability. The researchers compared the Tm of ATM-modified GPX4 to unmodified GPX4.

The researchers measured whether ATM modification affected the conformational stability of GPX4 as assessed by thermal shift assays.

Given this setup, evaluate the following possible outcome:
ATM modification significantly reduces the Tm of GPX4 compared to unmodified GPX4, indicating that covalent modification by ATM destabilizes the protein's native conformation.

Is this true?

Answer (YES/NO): YES